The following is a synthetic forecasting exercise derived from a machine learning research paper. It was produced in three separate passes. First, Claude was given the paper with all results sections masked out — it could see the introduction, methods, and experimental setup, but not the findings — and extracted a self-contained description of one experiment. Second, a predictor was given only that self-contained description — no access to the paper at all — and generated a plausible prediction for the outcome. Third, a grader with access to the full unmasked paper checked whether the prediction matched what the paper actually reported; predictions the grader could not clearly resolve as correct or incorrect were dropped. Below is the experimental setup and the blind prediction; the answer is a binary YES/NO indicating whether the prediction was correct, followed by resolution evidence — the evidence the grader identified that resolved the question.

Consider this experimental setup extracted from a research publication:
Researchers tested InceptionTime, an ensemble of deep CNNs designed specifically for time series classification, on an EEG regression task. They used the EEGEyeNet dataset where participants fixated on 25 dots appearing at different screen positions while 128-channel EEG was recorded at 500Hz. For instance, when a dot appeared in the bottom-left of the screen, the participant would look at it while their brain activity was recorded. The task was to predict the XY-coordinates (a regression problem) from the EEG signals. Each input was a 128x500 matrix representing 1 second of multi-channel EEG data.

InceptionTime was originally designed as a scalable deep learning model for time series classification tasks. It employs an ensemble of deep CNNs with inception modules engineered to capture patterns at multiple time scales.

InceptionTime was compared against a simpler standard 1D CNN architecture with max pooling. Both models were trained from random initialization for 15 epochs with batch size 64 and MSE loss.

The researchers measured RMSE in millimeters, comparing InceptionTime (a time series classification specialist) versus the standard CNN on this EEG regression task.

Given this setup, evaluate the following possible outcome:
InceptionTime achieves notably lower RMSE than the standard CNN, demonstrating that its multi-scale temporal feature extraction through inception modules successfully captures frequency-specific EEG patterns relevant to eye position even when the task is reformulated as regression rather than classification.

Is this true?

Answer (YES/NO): NO